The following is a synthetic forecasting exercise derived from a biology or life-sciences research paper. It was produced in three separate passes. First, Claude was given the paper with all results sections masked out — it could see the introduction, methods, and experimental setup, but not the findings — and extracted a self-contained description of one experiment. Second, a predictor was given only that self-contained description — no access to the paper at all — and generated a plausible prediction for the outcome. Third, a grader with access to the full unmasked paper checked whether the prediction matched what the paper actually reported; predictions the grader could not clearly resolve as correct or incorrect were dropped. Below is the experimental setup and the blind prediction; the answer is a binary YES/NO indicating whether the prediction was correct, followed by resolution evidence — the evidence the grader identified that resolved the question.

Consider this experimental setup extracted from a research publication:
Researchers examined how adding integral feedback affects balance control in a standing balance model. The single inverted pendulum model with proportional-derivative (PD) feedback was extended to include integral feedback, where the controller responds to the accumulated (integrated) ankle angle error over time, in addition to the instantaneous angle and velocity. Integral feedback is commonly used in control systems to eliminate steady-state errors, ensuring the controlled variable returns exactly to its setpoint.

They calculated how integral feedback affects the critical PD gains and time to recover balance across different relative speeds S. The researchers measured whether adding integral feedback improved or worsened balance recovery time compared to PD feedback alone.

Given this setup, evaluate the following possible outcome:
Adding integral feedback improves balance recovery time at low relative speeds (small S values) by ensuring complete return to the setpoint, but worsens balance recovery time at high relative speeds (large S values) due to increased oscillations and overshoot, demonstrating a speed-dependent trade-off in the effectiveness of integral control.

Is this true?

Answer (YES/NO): NO